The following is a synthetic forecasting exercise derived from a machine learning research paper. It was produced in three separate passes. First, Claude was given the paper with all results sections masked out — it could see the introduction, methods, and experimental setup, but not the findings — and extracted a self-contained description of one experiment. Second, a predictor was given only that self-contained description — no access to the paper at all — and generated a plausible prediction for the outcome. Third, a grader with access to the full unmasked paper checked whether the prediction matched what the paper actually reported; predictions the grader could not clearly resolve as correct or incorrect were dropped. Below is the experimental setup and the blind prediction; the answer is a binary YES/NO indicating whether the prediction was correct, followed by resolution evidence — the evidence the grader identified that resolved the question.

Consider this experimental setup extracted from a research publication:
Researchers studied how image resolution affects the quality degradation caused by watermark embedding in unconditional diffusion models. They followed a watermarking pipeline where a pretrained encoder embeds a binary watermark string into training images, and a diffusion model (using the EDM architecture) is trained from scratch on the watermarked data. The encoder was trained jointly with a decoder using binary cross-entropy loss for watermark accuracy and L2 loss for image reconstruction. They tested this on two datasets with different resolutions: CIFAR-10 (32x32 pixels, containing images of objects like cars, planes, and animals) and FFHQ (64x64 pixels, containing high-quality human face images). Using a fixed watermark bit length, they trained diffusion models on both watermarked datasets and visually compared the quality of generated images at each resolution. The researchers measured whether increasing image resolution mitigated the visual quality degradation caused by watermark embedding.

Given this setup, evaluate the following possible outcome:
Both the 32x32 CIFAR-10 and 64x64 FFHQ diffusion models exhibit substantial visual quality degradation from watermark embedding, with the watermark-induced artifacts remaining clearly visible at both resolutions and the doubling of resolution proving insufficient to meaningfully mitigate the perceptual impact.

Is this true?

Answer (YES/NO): NO